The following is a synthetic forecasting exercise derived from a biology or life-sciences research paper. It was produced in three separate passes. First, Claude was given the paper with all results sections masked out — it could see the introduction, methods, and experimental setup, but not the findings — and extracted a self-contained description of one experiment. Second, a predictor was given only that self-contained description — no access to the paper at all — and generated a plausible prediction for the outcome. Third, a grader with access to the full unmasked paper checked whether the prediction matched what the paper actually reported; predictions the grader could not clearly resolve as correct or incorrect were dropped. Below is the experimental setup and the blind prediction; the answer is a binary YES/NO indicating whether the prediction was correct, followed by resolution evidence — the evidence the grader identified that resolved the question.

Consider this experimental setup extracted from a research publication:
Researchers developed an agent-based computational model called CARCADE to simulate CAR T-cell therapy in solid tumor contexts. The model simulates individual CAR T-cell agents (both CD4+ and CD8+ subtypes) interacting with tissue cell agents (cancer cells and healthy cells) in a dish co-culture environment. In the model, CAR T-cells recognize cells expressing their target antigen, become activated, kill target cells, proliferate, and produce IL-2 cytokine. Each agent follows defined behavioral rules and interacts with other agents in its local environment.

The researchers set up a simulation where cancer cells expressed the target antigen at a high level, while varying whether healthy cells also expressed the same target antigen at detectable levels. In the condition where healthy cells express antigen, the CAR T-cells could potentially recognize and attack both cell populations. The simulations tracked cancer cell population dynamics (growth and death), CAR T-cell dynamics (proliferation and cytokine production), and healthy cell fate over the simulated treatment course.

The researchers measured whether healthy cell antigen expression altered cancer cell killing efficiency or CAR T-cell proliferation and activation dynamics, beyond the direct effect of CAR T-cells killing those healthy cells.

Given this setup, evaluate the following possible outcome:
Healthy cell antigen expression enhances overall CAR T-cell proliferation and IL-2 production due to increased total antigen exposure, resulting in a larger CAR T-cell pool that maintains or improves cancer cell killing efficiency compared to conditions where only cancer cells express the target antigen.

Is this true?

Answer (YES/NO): NO